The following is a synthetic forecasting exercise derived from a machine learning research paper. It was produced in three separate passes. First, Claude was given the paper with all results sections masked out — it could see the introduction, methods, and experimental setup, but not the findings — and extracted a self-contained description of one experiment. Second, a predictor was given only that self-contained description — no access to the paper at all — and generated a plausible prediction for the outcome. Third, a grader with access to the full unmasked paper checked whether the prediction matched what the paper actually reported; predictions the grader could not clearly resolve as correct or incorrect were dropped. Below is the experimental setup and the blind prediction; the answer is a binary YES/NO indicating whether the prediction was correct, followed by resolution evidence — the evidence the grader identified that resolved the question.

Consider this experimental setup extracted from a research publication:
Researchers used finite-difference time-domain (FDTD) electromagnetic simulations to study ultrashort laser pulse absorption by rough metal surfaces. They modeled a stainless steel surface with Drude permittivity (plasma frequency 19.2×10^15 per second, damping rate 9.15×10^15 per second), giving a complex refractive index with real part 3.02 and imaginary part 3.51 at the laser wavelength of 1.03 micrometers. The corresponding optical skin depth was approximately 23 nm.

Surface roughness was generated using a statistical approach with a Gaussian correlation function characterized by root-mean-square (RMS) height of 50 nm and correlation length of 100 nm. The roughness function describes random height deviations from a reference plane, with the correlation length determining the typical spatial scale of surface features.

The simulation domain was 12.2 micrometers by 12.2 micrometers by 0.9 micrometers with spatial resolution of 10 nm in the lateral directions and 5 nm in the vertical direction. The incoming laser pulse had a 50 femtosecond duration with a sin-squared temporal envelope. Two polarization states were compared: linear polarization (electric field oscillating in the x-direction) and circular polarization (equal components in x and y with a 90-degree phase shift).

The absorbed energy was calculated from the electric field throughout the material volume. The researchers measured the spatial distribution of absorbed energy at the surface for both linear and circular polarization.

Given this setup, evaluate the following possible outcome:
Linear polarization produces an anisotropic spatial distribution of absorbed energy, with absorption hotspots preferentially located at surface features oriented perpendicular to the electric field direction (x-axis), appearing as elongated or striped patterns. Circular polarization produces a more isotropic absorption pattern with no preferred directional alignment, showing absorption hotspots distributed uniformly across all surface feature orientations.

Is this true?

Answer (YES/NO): NO